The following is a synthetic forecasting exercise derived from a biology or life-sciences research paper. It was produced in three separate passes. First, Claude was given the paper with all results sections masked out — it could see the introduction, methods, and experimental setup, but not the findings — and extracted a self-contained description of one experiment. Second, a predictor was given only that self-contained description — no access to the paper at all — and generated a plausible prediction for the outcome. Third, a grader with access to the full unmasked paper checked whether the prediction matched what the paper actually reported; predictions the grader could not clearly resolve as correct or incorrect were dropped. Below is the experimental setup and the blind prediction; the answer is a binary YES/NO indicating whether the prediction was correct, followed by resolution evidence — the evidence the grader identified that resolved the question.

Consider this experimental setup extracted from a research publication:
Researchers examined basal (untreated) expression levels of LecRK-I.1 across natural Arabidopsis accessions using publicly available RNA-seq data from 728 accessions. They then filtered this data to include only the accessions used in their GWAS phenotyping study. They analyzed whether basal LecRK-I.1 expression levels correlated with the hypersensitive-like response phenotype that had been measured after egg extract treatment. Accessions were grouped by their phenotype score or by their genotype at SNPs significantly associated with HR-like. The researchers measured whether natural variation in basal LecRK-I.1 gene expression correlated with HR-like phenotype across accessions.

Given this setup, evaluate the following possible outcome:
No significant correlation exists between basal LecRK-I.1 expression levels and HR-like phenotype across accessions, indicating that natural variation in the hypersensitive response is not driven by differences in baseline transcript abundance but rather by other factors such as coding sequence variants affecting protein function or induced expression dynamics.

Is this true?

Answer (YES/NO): YES